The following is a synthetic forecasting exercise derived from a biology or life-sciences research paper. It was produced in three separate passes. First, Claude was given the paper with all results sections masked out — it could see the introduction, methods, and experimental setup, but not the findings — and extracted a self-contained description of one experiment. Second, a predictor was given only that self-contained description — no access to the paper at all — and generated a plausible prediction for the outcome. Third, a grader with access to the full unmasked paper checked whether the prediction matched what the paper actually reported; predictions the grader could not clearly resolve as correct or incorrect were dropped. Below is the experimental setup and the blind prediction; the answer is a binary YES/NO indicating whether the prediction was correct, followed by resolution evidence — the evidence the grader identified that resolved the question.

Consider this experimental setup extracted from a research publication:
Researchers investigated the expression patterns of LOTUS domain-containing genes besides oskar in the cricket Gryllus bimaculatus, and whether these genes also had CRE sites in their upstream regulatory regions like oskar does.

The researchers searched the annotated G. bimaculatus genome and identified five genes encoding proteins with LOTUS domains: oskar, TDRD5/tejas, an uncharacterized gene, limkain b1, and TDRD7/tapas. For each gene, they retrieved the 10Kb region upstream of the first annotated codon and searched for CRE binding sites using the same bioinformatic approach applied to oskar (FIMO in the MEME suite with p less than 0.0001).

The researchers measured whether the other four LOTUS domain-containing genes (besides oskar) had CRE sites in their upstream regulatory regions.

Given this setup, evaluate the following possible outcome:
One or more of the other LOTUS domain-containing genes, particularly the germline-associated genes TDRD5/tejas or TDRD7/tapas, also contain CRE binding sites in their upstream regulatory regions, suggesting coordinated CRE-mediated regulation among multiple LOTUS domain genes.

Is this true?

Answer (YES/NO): YES